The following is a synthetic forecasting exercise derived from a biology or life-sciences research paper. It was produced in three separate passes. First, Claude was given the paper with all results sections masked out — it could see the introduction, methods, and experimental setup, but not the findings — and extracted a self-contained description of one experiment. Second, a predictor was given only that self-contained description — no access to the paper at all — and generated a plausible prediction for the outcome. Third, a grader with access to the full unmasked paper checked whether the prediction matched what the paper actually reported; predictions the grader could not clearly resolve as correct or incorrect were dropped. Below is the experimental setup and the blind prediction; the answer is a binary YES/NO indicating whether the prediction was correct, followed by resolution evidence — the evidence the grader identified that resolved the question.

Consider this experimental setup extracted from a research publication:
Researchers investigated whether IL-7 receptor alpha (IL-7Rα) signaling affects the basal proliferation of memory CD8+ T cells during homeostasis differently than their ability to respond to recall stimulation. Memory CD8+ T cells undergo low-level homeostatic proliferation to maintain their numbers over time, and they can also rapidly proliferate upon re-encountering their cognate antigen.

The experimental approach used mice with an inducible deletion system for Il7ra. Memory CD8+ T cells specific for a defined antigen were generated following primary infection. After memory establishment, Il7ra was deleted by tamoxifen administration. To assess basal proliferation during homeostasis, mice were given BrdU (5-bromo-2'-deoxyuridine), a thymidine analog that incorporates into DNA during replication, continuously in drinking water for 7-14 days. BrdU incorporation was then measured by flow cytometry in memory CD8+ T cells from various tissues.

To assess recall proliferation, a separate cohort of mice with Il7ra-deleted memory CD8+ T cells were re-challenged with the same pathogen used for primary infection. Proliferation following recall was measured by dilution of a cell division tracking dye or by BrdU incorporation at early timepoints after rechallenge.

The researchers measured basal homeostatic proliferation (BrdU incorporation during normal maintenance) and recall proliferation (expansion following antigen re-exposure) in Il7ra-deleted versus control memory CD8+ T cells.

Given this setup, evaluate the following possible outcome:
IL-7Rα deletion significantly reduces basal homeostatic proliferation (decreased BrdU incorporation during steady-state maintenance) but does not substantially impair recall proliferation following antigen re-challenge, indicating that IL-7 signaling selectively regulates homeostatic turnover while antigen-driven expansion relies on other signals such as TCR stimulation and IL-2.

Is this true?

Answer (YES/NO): YES